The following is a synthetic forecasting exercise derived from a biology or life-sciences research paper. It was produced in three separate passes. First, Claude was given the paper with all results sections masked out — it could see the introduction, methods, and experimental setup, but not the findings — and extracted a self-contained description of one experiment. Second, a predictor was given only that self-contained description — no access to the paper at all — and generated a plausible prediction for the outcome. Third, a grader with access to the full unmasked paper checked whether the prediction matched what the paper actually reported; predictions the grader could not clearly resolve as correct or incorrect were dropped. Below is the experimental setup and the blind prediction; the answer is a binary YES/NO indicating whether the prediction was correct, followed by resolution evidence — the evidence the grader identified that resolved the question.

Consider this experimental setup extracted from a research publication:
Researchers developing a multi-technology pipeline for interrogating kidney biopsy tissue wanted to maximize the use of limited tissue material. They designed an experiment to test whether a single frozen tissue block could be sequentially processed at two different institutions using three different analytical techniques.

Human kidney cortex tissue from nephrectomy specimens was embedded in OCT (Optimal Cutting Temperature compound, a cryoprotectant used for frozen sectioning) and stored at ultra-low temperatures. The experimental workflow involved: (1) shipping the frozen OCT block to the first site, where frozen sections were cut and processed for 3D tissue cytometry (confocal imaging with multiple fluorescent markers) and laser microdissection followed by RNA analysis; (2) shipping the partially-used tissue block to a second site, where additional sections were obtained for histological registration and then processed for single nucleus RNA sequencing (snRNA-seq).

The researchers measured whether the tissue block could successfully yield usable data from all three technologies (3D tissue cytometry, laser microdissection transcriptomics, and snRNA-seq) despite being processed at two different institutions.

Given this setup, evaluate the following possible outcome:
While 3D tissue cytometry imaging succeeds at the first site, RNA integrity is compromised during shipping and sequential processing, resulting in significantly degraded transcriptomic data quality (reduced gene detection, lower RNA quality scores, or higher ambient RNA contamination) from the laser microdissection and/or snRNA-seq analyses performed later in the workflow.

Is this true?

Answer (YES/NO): NO